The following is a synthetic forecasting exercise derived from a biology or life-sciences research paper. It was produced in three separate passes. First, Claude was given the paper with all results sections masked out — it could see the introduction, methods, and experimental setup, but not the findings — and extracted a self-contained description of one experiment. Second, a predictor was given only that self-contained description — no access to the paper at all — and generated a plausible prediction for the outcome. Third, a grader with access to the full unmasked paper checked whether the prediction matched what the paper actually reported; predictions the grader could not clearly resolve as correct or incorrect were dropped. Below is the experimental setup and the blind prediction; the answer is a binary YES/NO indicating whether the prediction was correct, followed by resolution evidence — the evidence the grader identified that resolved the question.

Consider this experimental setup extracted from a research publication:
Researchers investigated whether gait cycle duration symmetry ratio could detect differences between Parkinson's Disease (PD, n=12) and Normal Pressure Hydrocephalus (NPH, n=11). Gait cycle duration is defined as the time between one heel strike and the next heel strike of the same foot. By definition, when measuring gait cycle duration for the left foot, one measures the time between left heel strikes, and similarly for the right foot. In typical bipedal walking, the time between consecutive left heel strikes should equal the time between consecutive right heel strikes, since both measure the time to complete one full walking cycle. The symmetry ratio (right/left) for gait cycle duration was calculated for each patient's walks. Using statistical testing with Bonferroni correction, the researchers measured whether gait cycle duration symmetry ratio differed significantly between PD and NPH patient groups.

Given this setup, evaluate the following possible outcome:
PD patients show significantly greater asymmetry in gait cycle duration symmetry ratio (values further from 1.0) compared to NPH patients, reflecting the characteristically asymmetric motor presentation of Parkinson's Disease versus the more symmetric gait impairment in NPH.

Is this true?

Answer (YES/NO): NO